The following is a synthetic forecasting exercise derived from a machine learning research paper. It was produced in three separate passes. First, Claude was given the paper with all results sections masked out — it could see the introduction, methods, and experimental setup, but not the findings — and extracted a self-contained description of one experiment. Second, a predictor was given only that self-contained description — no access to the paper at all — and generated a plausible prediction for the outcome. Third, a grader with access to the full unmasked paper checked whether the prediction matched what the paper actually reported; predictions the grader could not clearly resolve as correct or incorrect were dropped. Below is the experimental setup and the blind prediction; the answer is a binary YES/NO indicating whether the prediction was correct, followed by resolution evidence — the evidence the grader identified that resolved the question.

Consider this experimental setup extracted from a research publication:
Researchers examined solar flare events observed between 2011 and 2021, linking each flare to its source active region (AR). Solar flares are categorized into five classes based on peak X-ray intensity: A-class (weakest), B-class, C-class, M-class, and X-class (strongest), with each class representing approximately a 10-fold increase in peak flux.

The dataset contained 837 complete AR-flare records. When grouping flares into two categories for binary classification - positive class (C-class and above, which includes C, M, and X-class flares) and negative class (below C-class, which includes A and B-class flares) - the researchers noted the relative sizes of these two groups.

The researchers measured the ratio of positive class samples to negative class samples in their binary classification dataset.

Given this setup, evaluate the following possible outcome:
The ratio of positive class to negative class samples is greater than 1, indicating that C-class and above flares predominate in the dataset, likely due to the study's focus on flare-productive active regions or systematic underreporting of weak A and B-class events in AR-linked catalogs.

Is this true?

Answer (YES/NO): YES